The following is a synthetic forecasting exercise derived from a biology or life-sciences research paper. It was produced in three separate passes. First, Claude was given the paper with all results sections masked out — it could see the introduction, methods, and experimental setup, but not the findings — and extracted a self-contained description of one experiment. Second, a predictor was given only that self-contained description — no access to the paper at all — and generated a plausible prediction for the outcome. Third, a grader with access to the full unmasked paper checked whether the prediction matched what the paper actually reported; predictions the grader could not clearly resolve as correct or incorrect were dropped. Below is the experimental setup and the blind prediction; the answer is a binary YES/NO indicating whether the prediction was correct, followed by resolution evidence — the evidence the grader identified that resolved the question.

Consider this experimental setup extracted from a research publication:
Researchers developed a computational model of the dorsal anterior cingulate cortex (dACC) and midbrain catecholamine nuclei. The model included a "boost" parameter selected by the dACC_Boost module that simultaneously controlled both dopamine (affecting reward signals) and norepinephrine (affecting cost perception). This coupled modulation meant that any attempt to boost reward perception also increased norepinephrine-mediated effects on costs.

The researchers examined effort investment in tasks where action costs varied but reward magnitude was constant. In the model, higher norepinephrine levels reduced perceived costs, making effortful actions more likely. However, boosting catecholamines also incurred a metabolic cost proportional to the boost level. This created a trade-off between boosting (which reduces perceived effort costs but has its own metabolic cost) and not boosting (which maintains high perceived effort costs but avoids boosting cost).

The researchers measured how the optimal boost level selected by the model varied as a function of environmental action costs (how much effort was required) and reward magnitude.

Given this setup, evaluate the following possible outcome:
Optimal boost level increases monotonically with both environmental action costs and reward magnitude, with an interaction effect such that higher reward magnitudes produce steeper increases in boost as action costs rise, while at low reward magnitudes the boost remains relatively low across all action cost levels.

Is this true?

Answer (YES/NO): NO